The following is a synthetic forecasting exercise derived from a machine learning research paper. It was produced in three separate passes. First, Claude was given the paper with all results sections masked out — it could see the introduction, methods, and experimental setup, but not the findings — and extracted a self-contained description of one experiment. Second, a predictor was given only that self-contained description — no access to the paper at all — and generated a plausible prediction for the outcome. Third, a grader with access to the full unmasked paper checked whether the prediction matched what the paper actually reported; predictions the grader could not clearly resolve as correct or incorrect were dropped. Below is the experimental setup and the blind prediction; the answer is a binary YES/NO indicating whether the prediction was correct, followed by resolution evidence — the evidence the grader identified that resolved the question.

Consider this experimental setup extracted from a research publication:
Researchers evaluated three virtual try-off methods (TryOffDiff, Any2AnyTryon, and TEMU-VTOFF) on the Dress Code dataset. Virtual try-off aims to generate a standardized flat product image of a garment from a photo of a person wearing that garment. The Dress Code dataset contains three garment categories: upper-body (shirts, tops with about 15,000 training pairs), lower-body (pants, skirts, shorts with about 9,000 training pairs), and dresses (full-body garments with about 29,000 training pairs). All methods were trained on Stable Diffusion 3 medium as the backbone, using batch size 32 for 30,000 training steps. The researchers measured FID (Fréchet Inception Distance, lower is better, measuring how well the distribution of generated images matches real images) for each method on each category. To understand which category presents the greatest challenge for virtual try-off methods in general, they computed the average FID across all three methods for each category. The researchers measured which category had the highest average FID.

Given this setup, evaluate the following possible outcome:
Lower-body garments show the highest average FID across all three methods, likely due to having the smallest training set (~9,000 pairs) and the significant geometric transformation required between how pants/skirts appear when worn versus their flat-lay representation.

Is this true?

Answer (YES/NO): YES